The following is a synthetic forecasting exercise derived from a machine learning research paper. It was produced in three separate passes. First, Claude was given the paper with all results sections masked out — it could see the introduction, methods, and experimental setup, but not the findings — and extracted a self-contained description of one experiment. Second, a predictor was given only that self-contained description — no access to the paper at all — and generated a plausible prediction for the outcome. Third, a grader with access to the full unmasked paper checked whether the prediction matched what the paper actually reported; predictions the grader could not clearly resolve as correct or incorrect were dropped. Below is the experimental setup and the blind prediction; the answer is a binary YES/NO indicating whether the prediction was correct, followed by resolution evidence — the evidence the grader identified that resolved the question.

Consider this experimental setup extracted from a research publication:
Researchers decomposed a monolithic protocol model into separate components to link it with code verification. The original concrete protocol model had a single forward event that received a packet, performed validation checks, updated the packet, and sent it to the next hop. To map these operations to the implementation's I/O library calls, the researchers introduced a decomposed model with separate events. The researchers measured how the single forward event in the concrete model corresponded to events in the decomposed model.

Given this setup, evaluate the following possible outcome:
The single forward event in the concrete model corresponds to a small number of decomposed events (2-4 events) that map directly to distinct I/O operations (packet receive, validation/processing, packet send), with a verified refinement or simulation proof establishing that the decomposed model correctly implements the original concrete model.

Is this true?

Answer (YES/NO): YES